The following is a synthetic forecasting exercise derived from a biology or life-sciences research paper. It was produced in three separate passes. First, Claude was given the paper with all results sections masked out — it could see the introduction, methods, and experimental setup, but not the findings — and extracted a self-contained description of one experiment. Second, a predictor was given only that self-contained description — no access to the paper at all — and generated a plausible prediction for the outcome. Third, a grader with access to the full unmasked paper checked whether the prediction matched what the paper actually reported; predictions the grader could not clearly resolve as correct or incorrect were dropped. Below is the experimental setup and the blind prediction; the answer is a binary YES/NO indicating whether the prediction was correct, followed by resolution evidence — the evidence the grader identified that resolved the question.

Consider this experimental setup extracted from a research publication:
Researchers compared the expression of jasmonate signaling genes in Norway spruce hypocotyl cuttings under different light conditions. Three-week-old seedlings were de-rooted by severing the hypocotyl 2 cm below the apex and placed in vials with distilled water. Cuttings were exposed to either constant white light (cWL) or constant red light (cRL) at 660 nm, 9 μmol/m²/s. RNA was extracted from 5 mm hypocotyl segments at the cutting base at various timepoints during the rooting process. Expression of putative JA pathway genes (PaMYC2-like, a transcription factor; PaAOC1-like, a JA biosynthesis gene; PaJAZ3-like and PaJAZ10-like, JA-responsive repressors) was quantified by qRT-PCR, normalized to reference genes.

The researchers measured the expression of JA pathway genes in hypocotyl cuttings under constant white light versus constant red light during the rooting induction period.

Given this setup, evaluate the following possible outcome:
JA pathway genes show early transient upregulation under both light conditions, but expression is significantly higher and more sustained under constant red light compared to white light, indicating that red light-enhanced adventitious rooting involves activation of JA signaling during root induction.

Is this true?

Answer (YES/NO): NO